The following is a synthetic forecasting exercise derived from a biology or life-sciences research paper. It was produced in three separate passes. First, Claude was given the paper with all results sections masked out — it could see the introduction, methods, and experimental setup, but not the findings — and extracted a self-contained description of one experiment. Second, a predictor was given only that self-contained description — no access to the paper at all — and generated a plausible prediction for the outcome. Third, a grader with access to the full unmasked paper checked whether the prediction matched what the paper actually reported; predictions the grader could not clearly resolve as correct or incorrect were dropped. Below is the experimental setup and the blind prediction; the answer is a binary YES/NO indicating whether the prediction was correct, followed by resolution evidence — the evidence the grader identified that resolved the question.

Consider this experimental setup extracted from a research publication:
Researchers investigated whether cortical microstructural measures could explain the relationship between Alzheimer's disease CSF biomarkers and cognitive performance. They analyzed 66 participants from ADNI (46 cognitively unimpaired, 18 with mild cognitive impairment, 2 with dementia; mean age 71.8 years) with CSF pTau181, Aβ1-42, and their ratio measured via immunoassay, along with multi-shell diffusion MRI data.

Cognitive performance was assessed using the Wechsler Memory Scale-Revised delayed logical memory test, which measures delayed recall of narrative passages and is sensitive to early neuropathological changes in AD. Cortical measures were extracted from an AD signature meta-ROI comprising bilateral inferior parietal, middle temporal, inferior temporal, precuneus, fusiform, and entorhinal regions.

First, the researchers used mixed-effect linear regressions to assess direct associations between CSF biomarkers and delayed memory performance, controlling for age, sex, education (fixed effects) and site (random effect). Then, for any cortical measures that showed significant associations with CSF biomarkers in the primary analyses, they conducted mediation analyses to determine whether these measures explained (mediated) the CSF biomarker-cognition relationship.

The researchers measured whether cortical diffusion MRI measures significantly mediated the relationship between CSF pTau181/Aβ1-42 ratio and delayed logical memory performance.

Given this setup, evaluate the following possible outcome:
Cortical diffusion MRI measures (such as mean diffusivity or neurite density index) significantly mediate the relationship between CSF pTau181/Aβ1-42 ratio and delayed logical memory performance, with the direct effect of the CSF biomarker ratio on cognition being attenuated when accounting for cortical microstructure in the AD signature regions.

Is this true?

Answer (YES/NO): YES